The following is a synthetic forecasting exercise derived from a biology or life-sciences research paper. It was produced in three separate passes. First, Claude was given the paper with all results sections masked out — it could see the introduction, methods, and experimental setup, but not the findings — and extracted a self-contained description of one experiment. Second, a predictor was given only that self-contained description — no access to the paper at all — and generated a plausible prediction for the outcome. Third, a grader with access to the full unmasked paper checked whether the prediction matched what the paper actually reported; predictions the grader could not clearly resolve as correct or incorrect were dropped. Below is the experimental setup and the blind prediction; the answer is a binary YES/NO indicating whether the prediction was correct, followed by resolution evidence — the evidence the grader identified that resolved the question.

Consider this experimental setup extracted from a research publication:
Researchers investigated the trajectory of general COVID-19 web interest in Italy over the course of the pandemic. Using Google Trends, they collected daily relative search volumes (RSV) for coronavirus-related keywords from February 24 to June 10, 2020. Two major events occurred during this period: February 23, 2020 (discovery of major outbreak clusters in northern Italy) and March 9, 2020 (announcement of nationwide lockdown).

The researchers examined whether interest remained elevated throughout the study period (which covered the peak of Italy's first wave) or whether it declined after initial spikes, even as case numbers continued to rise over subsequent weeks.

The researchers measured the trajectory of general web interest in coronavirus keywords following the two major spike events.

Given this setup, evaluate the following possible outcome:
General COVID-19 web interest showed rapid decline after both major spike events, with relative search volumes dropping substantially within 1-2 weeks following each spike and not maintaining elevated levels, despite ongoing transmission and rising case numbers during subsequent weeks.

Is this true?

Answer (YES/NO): YES